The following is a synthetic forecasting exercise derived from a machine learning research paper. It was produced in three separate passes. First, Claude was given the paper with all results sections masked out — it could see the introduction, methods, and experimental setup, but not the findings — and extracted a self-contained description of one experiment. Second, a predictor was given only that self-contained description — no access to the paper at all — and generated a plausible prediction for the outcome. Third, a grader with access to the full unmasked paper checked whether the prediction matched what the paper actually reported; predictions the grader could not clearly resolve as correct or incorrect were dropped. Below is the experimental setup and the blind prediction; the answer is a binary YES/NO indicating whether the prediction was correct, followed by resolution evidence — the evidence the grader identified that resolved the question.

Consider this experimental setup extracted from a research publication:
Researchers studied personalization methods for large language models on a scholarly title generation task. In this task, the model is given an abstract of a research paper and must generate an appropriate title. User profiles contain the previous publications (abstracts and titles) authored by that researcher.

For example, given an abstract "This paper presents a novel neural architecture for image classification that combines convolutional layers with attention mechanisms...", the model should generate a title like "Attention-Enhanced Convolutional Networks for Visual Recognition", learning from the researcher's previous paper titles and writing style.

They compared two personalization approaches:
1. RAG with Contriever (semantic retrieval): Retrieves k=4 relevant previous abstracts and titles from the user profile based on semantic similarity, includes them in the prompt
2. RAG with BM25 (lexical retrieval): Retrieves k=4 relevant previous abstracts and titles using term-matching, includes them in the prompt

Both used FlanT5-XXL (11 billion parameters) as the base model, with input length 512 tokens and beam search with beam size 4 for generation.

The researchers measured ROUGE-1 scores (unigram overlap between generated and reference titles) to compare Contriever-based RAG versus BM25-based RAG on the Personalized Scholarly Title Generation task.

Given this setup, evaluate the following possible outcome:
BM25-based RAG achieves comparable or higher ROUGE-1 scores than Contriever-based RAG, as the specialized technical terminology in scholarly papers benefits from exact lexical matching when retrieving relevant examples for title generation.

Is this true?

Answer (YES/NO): NO